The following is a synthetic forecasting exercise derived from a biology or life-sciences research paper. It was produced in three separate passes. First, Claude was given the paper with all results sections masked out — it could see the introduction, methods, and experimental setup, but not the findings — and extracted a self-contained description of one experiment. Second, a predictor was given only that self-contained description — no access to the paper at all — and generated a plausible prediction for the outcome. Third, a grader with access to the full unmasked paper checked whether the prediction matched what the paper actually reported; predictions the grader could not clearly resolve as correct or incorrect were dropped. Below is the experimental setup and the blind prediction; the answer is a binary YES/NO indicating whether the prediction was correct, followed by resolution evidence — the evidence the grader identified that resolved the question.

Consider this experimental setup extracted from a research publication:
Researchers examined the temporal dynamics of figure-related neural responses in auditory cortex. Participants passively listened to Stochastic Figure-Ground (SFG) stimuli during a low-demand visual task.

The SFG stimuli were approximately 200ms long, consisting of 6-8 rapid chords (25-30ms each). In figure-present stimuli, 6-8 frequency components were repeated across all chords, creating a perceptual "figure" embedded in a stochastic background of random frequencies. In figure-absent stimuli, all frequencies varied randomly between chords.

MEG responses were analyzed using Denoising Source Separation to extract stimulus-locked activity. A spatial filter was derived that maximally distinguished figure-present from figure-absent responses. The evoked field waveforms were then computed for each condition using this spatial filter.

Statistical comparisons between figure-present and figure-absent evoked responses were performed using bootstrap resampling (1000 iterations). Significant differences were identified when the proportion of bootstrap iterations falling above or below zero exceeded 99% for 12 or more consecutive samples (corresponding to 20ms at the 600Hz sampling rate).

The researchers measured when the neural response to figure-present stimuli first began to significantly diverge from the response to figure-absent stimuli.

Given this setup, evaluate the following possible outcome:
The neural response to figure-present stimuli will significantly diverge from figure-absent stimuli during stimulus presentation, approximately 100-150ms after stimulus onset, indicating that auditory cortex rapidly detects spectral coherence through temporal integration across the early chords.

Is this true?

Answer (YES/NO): NO